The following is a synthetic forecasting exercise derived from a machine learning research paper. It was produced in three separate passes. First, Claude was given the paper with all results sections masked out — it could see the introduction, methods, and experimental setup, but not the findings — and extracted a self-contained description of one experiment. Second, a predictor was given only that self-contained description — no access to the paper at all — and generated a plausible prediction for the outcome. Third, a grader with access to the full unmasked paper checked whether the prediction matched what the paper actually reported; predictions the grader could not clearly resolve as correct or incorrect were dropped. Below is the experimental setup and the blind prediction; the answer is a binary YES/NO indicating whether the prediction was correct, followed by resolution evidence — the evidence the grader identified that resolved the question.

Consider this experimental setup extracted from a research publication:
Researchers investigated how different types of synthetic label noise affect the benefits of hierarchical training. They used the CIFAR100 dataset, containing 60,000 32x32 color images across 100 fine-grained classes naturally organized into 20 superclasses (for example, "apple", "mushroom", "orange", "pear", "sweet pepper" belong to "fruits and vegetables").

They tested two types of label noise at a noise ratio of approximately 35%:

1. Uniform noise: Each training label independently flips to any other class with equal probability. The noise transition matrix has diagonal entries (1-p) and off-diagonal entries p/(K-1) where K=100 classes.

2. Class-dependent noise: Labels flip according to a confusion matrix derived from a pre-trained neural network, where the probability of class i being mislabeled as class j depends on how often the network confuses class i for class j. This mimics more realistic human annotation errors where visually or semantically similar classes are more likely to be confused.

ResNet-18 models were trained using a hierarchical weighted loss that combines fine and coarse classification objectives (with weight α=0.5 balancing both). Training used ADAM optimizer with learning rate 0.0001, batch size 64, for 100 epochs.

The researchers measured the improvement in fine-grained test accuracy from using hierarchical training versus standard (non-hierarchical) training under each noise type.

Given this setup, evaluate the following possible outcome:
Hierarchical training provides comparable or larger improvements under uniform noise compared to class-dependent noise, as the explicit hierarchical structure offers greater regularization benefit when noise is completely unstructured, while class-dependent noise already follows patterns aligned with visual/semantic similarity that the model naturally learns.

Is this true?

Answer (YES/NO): YES